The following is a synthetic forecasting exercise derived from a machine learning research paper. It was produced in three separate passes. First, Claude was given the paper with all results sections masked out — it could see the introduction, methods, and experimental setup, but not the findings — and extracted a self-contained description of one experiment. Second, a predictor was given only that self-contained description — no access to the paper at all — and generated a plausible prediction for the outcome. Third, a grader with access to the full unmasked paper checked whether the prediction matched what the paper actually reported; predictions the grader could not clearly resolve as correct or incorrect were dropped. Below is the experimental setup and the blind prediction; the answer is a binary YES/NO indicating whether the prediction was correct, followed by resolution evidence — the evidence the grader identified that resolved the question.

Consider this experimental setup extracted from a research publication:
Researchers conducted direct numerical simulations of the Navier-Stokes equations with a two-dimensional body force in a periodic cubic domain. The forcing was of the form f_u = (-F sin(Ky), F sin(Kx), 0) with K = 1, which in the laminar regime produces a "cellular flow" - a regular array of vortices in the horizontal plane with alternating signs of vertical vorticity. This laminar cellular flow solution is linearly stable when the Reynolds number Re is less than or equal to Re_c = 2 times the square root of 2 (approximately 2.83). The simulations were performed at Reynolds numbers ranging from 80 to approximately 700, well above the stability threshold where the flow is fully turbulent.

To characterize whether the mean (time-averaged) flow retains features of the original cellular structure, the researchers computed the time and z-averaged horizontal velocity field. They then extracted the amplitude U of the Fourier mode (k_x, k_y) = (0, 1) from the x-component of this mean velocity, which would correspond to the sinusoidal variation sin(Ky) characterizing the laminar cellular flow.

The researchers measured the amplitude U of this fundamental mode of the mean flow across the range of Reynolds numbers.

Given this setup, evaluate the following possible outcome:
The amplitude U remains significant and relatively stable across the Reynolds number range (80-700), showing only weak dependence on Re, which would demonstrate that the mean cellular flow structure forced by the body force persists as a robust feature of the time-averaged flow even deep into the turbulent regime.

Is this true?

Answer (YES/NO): NO